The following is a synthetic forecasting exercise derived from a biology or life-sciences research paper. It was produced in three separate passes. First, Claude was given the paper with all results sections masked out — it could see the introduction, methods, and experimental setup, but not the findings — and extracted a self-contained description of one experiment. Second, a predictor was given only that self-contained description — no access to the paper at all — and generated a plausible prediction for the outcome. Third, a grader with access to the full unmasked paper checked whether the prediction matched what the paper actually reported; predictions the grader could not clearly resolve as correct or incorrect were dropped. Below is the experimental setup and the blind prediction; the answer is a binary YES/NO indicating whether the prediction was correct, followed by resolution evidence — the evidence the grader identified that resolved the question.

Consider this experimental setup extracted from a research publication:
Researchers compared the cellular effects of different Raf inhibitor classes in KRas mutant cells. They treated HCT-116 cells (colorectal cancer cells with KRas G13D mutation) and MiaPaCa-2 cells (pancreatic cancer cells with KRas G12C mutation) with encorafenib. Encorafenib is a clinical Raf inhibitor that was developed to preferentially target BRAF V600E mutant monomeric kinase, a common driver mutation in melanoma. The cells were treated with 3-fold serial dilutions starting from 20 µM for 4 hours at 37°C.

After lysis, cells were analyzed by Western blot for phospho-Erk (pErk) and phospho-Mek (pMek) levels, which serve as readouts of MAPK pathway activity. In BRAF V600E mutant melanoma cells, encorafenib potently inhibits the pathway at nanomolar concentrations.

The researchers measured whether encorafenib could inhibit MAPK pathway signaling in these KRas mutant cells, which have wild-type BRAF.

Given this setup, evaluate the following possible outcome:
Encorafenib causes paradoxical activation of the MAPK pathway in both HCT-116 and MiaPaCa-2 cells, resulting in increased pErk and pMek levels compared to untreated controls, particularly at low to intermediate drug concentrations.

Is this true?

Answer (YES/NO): YES